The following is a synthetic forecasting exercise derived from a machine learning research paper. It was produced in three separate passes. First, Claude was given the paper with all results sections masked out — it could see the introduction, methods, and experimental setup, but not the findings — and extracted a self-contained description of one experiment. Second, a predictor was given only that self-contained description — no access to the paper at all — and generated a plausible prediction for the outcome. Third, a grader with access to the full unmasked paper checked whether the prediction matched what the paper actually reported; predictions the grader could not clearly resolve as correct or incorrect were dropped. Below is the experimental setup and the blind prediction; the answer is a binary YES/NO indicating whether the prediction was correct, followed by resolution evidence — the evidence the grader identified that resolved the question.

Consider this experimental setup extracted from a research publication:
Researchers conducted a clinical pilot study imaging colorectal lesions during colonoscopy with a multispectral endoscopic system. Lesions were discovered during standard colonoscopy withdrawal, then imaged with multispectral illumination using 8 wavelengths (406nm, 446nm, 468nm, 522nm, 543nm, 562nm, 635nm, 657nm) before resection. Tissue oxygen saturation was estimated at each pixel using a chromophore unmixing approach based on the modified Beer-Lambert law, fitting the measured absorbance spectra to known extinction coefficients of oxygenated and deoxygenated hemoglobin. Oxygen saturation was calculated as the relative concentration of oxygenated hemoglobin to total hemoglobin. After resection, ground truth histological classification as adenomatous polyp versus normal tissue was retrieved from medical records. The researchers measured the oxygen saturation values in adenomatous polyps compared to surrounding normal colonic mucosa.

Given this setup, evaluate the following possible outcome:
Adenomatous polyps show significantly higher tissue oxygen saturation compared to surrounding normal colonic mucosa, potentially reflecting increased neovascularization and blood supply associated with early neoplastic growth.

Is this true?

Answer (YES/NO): NO